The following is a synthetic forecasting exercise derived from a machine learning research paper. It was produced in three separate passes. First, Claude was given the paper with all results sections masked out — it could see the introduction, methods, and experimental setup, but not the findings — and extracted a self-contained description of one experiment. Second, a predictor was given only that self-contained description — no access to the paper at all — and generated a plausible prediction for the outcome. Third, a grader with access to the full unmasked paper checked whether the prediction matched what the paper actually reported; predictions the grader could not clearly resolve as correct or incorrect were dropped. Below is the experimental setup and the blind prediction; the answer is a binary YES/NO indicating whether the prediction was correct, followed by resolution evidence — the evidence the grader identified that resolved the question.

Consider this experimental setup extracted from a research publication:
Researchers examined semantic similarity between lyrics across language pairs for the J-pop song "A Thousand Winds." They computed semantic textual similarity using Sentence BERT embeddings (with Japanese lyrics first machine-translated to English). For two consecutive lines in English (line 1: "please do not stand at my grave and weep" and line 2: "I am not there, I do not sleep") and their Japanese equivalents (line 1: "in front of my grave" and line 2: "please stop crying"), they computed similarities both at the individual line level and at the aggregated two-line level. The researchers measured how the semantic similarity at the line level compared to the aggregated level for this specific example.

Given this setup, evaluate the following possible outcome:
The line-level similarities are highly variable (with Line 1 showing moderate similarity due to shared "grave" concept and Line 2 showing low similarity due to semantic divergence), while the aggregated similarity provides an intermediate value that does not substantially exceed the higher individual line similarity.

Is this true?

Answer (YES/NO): NO